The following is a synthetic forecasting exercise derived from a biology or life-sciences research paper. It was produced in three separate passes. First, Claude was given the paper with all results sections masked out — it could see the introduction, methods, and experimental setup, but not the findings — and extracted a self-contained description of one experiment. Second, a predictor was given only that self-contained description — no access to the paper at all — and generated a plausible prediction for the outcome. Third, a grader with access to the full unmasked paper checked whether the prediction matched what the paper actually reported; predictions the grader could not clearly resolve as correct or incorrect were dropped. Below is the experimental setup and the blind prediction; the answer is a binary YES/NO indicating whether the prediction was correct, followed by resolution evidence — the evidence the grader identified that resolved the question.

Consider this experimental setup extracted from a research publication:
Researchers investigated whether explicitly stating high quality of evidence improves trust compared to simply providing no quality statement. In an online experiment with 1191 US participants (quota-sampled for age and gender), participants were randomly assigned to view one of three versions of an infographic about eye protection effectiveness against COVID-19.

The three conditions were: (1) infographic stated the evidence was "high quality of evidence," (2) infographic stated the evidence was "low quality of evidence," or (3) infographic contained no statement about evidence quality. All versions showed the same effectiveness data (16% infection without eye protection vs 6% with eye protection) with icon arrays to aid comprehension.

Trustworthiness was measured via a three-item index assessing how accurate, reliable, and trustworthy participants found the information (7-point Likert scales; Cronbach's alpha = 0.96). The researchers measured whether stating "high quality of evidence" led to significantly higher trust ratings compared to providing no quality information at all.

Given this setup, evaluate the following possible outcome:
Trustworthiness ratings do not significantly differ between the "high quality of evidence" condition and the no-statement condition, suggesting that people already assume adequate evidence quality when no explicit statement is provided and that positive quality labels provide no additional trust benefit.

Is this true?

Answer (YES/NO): YES